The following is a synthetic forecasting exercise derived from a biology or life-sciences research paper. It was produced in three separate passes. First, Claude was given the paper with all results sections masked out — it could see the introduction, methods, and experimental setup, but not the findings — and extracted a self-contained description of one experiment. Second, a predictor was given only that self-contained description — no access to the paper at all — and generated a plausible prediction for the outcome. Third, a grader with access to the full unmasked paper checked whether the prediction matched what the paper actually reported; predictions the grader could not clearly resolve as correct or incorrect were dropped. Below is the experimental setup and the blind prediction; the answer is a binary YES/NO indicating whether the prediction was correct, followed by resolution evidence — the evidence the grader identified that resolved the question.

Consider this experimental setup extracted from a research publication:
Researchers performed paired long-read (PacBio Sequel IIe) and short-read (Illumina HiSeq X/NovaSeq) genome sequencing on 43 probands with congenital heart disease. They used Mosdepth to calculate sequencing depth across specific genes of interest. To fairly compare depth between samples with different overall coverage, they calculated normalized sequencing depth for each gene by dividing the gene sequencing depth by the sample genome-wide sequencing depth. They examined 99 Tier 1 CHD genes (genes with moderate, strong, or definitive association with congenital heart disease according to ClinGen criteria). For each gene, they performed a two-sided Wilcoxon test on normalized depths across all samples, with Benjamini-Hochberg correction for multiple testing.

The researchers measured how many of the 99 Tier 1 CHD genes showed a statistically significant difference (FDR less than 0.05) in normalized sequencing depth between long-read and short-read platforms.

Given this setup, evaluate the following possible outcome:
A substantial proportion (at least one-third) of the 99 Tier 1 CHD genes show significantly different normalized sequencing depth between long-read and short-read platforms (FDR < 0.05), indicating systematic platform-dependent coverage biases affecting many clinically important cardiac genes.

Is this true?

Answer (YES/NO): YES